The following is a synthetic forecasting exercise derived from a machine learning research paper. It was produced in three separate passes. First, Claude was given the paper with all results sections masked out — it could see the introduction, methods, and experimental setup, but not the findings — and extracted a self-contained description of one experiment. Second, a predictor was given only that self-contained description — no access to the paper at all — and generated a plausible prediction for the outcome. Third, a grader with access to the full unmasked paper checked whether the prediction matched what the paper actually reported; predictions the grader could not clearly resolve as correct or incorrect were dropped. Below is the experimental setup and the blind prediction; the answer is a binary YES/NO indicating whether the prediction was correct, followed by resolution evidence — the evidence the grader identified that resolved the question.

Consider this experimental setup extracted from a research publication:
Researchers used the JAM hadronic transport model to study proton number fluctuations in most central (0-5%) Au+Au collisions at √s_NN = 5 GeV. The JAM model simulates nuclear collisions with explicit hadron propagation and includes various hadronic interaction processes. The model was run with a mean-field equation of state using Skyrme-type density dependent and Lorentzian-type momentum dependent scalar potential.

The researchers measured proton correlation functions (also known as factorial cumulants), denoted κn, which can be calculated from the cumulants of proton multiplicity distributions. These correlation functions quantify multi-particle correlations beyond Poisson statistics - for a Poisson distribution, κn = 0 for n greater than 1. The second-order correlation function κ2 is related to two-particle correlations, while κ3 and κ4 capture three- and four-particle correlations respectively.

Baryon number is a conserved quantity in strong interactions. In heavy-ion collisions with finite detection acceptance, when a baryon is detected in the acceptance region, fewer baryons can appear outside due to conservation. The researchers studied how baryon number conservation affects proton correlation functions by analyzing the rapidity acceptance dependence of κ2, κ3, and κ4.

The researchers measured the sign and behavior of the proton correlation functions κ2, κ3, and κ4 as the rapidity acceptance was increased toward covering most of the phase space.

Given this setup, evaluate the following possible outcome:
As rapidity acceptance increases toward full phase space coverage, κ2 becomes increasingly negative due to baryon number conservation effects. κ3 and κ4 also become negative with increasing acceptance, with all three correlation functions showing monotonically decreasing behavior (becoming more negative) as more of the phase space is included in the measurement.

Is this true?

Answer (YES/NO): NO